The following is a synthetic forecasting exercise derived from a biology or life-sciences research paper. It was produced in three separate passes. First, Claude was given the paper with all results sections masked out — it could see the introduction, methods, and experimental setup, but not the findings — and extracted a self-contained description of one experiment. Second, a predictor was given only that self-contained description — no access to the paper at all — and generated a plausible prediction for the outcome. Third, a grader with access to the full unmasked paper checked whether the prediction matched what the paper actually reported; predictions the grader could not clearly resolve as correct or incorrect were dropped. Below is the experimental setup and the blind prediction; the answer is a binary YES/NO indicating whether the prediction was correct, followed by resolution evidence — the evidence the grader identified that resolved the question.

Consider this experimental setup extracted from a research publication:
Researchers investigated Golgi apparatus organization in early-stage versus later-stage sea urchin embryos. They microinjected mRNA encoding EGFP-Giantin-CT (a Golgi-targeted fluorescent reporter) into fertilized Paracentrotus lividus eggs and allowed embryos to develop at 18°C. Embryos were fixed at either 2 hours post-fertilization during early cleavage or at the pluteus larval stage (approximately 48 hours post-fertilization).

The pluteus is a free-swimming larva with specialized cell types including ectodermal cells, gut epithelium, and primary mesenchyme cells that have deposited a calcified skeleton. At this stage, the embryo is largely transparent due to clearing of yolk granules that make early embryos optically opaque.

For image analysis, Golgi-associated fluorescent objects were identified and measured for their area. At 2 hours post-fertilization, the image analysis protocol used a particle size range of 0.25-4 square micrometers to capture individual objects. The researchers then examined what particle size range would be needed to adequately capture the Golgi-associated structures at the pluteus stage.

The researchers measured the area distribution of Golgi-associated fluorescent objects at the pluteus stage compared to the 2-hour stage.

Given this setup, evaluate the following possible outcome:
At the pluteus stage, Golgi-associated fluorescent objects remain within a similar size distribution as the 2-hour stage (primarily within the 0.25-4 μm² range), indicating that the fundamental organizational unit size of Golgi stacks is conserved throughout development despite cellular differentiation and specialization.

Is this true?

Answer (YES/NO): NO